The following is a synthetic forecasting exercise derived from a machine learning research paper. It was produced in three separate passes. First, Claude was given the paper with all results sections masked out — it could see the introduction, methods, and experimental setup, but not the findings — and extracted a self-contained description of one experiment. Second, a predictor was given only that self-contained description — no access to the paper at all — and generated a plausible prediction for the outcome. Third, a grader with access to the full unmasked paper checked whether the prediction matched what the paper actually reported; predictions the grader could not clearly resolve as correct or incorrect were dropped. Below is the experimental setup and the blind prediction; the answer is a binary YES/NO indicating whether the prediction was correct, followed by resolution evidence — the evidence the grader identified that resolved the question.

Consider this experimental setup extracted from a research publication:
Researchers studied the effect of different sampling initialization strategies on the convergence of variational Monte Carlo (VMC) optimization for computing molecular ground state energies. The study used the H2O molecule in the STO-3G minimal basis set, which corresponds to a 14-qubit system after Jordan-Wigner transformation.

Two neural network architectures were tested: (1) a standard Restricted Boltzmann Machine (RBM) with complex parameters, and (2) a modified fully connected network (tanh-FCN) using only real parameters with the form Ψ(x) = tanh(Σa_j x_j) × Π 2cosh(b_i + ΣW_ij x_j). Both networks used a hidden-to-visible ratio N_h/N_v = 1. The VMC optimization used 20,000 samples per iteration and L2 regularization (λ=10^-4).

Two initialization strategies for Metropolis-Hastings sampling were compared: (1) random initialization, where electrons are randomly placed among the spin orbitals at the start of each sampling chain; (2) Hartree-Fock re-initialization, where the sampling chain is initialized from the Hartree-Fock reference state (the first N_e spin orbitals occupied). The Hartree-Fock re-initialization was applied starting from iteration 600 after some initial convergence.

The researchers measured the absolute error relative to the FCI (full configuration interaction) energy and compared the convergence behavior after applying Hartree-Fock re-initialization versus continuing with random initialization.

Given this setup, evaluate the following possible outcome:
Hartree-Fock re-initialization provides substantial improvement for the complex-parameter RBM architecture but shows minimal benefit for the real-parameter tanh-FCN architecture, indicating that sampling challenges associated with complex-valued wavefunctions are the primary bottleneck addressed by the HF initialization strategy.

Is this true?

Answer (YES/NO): NO